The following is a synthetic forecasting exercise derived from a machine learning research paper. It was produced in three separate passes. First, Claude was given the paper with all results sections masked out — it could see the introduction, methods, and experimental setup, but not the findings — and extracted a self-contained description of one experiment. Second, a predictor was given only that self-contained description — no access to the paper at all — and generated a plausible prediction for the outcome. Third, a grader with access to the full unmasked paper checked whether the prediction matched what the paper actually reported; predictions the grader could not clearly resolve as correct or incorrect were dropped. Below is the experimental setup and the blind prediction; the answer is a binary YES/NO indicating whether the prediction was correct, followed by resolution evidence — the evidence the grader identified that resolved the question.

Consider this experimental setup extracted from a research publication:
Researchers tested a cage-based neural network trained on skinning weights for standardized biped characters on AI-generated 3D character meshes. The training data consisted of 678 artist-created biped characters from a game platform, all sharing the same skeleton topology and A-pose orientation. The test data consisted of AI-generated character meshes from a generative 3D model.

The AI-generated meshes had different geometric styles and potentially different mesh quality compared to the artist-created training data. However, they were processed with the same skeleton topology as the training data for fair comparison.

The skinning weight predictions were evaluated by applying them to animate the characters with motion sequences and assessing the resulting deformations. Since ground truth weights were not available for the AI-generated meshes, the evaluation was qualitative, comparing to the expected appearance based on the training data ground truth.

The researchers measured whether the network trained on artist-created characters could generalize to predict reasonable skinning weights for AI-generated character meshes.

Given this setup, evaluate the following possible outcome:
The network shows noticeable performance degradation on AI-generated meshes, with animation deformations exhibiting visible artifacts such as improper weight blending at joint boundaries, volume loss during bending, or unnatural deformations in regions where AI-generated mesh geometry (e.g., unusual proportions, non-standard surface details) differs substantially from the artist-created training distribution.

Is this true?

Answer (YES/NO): NO